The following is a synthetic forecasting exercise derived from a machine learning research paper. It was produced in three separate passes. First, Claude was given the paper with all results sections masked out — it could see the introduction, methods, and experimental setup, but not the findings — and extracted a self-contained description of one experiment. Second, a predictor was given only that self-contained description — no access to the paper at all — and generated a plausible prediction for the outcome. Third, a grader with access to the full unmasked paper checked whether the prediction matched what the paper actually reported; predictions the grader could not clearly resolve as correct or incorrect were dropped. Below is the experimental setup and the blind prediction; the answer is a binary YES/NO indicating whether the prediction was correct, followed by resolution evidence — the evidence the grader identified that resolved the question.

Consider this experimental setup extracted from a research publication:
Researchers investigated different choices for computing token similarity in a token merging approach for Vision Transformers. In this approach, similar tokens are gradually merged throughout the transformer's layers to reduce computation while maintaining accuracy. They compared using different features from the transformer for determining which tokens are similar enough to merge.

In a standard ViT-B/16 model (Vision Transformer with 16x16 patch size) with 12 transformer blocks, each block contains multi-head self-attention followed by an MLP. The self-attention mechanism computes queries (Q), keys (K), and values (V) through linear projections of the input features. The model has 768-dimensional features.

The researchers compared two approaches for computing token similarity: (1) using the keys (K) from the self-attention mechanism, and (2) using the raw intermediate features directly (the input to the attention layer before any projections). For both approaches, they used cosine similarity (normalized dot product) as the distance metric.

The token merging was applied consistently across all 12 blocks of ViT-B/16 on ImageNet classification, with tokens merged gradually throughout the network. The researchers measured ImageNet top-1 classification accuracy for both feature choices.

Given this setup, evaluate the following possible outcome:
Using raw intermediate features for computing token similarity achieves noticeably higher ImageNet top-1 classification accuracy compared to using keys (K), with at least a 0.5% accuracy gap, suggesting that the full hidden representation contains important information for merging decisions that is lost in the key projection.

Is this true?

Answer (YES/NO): NO